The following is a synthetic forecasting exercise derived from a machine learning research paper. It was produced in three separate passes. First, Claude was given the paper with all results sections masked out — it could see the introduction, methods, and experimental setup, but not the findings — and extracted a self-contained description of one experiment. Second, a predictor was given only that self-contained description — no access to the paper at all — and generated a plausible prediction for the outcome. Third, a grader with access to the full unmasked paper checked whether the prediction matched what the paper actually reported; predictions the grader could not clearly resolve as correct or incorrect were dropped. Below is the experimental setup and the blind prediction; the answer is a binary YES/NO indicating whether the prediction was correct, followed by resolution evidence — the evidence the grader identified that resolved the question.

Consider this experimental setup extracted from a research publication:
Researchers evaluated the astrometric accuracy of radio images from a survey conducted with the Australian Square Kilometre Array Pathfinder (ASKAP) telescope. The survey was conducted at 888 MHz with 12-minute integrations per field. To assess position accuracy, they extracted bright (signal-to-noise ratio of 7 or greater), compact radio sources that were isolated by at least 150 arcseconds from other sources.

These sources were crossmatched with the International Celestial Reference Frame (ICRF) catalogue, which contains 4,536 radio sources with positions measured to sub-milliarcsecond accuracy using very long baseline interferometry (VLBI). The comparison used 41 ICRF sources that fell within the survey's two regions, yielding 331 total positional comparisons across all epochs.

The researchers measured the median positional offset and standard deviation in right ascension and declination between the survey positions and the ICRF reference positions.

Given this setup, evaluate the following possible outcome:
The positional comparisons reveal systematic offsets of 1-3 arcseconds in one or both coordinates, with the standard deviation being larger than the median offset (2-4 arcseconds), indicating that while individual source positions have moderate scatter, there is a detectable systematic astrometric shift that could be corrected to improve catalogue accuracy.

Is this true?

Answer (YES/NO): NO